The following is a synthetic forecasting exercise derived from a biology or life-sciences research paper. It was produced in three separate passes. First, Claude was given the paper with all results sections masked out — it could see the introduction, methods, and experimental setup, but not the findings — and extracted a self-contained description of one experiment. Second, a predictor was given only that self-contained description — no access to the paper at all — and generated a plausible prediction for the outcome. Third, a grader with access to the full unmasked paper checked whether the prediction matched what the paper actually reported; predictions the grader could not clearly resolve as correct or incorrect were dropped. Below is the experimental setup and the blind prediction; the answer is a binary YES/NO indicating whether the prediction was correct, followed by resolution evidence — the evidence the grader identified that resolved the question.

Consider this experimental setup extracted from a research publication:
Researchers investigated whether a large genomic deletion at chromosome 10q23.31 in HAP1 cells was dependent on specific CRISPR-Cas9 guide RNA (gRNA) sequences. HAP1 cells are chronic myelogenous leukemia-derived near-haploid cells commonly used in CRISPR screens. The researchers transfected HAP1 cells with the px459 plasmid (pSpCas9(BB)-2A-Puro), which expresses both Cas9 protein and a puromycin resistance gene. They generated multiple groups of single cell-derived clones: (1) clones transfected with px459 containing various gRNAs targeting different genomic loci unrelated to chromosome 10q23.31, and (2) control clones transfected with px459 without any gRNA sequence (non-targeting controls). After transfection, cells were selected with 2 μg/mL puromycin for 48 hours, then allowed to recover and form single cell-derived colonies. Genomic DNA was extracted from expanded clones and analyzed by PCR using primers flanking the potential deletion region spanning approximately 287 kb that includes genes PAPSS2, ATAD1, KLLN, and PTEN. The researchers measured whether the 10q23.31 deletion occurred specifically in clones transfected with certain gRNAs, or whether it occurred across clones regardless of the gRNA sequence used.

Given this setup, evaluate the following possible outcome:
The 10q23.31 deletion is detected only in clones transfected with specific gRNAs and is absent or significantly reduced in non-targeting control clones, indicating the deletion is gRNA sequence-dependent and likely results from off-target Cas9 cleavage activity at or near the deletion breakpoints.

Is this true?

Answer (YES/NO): NO